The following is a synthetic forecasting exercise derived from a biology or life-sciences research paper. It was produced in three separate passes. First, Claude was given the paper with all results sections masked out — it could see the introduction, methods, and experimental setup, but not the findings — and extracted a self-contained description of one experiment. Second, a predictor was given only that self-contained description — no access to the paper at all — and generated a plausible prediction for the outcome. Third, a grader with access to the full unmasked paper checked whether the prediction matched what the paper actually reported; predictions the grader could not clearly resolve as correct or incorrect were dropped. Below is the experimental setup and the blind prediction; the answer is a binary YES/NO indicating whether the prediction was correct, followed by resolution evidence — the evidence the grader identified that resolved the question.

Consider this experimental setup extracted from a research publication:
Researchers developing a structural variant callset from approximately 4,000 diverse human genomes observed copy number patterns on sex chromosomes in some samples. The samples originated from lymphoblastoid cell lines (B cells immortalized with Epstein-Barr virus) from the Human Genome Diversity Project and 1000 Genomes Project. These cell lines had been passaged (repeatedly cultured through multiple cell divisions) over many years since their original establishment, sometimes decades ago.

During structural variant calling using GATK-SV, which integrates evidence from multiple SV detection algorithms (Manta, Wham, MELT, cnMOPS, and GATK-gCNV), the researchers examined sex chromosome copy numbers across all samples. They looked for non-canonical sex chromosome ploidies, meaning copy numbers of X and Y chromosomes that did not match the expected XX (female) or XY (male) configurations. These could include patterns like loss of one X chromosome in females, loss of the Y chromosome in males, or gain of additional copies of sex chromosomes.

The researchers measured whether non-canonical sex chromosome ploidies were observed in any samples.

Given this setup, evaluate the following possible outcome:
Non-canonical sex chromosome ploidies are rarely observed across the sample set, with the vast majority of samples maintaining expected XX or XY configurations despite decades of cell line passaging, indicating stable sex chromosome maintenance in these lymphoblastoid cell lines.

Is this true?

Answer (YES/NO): NO